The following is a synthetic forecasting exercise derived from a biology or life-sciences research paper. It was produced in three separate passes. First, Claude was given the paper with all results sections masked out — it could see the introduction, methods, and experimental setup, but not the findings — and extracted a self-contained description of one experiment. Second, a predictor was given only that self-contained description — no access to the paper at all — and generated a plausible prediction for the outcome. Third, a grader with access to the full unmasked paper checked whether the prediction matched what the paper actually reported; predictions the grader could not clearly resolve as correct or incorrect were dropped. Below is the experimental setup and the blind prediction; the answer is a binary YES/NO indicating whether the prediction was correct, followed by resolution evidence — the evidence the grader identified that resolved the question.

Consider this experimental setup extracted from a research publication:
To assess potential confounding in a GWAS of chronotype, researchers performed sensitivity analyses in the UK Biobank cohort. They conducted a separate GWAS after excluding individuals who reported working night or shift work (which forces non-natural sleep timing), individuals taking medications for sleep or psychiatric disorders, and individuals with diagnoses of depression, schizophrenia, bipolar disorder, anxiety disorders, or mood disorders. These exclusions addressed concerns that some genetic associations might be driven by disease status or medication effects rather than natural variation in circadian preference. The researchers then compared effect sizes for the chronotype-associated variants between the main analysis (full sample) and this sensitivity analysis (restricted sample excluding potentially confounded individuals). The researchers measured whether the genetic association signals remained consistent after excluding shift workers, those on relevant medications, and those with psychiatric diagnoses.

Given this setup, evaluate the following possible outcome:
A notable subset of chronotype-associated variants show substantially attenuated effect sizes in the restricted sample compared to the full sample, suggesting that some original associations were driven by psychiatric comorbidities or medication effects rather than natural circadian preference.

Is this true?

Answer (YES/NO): NO